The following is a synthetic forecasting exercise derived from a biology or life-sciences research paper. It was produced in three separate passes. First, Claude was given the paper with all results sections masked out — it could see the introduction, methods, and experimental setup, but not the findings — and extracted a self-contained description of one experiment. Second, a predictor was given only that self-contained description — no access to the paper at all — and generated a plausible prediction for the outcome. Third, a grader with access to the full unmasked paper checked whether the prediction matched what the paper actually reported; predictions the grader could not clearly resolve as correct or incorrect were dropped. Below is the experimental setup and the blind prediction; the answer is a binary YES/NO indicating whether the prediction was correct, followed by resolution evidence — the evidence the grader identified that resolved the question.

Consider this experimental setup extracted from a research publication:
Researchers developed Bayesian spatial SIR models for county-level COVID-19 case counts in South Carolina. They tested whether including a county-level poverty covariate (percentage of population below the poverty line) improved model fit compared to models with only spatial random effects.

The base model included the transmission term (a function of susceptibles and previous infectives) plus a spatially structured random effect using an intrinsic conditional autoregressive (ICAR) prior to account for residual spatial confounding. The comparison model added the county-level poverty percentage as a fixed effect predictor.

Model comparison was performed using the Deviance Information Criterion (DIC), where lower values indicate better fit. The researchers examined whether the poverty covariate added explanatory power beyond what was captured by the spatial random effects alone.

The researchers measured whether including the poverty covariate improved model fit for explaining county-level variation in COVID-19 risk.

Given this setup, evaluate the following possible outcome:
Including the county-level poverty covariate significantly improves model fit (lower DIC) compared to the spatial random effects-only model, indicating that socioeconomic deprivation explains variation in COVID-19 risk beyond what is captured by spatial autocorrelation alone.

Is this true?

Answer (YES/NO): YES